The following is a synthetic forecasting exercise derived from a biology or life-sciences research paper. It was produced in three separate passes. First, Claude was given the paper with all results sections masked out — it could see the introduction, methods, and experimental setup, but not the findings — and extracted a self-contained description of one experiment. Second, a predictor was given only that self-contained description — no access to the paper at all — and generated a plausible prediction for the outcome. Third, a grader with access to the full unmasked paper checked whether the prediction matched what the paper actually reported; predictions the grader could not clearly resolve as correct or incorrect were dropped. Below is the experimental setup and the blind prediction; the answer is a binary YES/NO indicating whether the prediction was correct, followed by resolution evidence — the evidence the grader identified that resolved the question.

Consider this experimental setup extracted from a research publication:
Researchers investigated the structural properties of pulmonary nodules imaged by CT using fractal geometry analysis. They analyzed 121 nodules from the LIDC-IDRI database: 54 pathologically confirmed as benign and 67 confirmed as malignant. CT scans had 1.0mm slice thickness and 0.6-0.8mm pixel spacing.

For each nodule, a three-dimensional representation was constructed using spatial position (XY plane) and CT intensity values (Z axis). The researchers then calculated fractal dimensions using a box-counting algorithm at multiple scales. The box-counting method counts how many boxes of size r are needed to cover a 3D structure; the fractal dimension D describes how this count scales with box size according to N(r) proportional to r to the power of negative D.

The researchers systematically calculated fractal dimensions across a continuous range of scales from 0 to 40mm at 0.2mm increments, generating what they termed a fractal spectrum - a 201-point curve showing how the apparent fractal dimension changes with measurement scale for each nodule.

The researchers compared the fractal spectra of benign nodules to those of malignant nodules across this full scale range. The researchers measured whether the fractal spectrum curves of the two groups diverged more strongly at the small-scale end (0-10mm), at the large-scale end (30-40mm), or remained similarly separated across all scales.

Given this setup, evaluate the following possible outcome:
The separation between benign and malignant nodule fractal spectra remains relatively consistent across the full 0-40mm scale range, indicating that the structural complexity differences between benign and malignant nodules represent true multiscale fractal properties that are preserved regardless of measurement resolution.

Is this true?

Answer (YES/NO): NO